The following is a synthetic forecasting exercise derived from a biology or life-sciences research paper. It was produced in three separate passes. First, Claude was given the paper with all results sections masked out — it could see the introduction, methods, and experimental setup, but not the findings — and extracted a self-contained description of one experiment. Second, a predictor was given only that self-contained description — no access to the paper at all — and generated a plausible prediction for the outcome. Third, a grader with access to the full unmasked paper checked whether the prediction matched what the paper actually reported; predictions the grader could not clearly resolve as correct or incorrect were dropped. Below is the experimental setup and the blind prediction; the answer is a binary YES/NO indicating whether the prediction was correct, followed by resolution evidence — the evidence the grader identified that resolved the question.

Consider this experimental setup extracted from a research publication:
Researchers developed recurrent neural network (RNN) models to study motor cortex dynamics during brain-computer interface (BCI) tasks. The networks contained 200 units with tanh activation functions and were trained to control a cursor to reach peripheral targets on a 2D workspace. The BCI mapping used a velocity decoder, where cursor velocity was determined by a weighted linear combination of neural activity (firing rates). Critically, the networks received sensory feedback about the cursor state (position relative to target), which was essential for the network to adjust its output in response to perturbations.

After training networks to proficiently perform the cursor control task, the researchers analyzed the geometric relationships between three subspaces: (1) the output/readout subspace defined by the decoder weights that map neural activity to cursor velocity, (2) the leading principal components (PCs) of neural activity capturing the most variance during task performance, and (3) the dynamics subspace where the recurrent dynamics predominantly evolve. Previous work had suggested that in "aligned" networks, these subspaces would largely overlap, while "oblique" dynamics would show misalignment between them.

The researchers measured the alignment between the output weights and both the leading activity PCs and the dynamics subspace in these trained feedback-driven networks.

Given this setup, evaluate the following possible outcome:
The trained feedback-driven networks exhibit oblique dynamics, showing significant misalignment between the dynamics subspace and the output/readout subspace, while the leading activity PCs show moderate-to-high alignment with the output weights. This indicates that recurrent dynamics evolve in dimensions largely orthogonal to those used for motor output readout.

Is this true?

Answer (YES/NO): NO